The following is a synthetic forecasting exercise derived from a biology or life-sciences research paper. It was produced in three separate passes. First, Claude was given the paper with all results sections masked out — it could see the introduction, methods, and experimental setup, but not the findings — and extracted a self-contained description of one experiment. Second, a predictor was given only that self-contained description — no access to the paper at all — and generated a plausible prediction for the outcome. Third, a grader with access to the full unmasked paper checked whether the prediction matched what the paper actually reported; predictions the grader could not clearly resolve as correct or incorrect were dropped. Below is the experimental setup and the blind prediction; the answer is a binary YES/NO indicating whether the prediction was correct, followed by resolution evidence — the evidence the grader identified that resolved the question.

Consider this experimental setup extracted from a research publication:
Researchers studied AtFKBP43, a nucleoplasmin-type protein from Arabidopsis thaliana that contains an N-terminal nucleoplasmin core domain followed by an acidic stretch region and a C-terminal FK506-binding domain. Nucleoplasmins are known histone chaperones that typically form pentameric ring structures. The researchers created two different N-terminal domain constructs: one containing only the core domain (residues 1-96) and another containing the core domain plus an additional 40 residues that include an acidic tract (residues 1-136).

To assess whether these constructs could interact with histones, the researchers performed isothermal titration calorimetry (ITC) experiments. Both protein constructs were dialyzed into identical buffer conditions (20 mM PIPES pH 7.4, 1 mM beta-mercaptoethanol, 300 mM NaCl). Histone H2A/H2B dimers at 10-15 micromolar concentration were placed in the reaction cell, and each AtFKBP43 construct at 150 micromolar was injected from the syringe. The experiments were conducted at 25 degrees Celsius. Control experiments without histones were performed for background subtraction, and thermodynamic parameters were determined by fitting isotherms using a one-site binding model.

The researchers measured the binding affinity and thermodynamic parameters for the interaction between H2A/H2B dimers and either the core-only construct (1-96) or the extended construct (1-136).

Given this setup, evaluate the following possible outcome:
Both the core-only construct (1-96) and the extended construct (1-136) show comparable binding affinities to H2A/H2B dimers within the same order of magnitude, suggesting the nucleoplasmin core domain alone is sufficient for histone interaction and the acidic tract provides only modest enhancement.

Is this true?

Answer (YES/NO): NO